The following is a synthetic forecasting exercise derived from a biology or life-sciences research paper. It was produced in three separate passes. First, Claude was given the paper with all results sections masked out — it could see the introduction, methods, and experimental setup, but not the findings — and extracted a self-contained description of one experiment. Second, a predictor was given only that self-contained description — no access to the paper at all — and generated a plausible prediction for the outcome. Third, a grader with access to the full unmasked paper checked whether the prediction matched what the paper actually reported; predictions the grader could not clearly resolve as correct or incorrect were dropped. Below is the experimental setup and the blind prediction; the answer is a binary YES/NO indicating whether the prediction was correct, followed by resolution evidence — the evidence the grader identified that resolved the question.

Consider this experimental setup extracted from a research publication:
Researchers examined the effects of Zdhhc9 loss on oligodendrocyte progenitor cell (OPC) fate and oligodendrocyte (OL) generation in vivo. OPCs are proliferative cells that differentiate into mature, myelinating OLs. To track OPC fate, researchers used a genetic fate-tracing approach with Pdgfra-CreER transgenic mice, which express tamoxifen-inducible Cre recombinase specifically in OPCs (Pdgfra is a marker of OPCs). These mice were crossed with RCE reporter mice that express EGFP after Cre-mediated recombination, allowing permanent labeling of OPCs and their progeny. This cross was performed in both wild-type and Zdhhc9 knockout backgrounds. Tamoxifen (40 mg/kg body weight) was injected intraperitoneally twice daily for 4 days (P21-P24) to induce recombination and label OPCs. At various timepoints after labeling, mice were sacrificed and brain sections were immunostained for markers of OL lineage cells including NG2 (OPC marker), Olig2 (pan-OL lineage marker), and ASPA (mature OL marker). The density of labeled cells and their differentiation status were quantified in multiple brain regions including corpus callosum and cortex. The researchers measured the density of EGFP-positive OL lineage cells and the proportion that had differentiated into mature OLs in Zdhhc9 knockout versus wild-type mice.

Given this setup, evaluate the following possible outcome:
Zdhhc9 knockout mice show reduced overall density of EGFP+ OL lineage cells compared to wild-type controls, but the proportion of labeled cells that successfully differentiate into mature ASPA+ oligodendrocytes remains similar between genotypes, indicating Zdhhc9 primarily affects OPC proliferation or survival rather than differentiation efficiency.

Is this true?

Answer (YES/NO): NO